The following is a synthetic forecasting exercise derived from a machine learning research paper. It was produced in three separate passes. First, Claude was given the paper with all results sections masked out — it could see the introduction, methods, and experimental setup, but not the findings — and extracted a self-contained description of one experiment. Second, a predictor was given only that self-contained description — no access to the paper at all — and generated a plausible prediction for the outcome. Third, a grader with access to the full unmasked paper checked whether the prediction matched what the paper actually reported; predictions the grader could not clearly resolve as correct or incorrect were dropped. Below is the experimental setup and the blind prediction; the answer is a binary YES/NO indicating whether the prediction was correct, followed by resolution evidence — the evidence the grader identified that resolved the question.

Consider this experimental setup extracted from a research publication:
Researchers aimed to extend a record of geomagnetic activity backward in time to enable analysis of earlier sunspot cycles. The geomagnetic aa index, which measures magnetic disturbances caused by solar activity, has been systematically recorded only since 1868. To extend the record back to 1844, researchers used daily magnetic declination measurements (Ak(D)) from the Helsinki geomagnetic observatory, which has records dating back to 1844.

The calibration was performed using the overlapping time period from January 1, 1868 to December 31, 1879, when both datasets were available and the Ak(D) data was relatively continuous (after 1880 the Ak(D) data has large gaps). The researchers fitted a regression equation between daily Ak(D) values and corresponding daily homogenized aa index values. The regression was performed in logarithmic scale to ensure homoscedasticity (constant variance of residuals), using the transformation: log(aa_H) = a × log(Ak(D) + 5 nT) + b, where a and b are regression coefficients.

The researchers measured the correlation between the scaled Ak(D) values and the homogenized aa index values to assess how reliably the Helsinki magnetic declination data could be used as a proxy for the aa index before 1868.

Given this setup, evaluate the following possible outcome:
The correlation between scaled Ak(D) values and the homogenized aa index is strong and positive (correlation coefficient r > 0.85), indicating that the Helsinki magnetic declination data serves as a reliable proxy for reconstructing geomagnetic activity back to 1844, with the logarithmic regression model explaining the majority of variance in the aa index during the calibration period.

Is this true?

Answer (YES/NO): NO